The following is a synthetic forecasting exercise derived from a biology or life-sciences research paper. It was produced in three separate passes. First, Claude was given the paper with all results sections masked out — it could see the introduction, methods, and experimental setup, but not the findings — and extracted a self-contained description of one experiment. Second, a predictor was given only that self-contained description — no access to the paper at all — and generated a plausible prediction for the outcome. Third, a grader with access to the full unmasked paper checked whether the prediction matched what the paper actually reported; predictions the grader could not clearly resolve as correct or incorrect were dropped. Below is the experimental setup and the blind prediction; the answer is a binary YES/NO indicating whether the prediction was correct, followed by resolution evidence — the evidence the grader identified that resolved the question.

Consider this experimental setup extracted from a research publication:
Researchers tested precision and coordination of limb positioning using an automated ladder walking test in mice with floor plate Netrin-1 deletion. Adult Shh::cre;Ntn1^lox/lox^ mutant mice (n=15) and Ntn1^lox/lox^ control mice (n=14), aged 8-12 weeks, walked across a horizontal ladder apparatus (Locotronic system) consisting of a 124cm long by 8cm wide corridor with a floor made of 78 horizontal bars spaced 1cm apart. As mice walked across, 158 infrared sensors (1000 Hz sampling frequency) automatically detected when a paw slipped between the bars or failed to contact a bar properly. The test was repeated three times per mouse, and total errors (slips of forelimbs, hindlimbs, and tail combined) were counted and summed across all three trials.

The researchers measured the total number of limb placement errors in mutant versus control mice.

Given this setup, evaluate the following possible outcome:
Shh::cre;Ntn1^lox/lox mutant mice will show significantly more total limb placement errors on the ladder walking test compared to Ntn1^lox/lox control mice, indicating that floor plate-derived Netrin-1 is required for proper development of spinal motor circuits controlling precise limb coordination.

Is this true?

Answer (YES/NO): NO